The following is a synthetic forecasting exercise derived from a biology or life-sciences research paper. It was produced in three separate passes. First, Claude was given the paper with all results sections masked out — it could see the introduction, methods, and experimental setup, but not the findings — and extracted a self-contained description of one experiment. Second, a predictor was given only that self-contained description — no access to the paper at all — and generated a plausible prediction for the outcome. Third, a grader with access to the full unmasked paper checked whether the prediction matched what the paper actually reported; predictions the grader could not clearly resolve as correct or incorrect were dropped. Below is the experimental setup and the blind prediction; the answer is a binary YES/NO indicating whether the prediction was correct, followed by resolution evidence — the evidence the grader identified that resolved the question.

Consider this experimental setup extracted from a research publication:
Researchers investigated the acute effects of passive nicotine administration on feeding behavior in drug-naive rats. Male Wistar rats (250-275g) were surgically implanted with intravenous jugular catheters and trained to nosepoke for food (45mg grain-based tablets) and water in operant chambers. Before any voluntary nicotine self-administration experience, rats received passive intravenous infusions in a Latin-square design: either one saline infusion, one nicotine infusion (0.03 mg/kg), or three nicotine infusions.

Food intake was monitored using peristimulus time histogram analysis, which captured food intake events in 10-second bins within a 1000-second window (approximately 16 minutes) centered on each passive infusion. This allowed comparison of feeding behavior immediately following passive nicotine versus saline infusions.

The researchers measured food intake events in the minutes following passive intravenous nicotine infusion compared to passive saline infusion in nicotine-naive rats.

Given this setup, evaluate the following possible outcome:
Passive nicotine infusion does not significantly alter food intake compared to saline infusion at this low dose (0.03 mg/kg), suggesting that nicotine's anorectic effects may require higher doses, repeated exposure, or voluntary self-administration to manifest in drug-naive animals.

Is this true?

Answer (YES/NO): NO